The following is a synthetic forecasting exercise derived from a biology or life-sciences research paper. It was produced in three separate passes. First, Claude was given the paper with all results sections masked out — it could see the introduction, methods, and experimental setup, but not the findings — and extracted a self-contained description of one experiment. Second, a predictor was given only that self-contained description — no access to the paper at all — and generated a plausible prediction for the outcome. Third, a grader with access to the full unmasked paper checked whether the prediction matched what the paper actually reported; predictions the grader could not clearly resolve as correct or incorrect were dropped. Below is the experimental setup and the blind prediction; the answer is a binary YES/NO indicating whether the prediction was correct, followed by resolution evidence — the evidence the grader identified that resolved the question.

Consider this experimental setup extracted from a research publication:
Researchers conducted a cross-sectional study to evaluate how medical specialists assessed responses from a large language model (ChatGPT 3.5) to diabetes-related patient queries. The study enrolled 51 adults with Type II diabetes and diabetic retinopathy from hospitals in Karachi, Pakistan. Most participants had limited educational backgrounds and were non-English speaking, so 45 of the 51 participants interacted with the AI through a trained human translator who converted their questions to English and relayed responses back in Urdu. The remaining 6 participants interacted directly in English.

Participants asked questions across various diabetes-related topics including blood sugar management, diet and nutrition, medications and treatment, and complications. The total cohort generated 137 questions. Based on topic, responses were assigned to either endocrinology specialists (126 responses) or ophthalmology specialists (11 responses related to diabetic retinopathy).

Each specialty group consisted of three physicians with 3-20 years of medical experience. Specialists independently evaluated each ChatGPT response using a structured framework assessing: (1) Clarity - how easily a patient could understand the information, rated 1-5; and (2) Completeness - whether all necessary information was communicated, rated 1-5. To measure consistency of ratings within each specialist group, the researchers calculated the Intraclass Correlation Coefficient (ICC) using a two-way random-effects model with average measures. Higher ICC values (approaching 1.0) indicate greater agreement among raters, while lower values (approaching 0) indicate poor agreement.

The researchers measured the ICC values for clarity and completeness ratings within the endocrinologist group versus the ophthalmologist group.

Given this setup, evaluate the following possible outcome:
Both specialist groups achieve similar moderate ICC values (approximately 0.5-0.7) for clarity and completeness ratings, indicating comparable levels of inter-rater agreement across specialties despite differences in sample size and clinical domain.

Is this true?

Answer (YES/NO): NO